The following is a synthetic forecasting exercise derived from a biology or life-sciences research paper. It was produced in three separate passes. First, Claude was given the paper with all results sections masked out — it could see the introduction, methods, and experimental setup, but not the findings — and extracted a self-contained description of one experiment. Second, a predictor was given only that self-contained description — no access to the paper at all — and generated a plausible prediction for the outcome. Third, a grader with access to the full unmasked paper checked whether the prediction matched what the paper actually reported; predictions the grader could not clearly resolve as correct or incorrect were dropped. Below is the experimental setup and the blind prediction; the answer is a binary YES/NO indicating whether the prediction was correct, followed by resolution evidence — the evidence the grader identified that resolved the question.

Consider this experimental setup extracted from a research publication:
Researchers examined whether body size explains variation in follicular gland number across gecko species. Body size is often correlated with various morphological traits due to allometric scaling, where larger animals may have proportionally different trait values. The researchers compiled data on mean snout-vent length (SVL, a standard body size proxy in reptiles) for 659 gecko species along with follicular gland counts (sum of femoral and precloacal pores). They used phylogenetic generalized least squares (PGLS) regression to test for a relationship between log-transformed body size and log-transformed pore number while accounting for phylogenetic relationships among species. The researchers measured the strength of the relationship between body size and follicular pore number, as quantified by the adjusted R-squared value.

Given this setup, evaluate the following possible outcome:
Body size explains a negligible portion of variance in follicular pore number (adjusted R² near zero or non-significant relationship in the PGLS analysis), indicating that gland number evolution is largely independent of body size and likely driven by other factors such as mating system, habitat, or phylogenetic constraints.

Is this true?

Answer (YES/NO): NO